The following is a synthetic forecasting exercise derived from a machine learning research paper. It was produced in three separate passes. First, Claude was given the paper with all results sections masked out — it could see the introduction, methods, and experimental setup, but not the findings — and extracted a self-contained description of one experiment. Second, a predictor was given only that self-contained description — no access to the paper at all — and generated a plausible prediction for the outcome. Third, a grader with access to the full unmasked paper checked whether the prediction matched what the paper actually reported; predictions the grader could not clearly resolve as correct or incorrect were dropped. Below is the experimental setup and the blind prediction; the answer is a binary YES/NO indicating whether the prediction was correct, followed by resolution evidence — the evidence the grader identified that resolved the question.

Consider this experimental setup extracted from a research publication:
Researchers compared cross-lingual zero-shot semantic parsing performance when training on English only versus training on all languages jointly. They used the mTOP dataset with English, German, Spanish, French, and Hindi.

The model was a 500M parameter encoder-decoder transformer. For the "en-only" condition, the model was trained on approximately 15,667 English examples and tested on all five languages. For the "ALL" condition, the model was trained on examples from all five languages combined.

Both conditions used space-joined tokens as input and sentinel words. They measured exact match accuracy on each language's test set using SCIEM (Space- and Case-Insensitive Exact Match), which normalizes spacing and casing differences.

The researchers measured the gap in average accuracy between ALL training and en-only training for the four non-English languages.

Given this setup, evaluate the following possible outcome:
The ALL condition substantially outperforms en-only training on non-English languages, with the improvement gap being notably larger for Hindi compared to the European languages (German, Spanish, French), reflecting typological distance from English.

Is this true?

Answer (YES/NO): YES